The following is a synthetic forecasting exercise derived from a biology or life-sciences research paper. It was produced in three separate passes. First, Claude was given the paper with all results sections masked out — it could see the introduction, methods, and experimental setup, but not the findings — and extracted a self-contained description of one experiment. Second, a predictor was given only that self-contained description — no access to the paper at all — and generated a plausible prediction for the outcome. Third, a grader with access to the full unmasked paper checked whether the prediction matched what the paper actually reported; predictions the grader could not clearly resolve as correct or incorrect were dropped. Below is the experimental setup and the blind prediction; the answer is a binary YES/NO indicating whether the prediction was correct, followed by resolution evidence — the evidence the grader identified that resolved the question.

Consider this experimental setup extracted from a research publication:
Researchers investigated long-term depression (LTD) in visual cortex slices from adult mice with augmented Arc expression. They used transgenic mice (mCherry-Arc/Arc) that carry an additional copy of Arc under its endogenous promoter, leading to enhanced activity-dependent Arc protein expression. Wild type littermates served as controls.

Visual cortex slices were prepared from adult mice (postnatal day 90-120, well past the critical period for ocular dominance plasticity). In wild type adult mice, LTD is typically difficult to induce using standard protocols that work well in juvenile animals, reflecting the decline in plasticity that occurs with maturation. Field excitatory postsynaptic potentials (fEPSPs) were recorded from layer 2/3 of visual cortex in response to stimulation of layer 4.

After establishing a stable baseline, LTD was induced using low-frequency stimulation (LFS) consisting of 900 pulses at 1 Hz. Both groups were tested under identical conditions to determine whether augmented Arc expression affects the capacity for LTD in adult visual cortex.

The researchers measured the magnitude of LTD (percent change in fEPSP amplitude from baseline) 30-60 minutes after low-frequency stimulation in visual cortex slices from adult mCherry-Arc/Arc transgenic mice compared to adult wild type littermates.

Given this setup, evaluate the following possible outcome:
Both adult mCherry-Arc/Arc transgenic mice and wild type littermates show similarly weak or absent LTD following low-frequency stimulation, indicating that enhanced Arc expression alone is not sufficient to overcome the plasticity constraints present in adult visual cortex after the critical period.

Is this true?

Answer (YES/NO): NO